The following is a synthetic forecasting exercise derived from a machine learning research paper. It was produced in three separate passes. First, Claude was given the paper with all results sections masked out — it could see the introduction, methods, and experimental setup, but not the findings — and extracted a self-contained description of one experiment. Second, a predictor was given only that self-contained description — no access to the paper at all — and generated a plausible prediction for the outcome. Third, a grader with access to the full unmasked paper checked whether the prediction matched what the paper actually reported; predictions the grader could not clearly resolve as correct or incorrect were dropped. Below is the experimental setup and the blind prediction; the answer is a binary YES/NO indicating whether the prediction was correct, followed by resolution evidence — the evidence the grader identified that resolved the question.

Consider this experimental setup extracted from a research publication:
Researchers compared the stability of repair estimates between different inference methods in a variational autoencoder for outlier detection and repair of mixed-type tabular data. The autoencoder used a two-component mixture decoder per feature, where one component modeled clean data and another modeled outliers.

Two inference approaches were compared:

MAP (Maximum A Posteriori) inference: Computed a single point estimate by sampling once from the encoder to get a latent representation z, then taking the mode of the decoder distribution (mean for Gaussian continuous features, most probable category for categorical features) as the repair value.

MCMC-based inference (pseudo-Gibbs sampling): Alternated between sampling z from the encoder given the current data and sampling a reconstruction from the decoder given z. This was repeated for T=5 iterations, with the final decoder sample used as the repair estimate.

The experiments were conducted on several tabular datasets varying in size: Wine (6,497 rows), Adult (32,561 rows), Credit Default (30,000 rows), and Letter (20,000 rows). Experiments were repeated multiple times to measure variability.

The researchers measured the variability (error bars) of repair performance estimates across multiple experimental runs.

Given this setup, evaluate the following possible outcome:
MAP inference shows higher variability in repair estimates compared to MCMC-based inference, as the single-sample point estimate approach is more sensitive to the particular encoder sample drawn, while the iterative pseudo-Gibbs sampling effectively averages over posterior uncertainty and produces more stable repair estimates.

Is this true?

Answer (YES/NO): YES